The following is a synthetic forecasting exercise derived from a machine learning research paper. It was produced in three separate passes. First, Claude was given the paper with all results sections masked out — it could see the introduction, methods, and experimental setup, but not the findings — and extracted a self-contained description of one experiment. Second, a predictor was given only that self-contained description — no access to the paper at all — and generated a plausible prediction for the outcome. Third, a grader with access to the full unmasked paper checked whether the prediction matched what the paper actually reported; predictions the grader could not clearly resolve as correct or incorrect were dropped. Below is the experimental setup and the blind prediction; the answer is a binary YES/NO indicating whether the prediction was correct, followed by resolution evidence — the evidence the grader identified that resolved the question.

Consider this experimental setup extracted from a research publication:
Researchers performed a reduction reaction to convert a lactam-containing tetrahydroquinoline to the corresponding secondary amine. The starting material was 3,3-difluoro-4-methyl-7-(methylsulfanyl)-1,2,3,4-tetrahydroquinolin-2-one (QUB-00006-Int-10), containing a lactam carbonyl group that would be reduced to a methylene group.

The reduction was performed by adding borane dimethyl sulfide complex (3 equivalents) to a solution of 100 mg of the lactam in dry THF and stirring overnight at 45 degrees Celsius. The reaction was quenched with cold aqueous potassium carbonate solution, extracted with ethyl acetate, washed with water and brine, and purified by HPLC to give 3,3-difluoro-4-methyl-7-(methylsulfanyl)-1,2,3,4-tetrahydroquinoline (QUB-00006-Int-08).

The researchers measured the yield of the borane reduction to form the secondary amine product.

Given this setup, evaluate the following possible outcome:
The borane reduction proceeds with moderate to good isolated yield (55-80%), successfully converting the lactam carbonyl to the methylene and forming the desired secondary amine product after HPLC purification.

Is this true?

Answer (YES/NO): NO